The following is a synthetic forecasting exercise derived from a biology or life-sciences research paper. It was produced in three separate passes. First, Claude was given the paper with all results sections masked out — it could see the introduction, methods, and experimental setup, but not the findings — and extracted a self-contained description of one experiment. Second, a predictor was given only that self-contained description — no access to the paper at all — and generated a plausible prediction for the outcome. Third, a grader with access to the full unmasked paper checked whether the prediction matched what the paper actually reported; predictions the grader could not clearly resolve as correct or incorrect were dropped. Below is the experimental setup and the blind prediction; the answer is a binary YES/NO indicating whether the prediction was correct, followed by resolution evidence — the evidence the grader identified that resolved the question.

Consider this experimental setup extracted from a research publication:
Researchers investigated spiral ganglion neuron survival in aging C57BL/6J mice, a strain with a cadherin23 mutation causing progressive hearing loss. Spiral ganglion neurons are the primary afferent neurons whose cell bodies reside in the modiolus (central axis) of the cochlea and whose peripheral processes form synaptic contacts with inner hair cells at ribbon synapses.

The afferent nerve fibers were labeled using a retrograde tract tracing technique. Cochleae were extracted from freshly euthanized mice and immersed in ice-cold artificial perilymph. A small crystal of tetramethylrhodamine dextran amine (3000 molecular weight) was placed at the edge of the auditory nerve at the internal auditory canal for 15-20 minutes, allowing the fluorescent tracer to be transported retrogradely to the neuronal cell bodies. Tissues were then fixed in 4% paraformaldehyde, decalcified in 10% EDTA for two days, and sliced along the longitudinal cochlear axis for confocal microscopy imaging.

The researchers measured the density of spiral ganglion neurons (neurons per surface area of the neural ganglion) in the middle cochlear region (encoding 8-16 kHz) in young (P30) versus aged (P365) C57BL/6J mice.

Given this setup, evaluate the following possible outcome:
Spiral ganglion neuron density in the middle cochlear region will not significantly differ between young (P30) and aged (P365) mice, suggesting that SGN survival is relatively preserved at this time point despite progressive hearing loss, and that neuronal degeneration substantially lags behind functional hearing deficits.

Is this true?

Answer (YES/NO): NO